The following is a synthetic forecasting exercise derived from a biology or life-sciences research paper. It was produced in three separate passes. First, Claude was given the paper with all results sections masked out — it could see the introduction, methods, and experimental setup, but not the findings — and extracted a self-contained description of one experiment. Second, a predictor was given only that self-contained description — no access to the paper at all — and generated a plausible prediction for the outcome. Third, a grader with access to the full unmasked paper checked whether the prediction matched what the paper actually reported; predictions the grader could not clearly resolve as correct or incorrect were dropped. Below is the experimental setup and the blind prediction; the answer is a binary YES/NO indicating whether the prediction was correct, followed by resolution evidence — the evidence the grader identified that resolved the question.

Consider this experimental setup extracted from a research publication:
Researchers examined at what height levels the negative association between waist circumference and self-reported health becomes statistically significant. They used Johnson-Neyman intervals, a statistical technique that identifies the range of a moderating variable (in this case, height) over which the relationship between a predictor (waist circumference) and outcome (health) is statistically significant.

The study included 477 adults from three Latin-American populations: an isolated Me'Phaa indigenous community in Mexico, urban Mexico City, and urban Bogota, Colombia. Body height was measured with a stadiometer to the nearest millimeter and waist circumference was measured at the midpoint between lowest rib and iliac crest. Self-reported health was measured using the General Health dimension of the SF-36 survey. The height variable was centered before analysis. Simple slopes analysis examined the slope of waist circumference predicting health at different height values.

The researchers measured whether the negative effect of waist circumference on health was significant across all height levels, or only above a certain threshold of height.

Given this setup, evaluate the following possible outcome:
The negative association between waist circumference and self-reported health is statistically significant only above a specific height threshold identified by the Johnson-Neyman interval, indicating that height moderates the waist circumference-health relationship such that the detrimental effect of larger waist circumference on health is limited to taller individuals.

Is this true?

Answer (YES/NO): NO